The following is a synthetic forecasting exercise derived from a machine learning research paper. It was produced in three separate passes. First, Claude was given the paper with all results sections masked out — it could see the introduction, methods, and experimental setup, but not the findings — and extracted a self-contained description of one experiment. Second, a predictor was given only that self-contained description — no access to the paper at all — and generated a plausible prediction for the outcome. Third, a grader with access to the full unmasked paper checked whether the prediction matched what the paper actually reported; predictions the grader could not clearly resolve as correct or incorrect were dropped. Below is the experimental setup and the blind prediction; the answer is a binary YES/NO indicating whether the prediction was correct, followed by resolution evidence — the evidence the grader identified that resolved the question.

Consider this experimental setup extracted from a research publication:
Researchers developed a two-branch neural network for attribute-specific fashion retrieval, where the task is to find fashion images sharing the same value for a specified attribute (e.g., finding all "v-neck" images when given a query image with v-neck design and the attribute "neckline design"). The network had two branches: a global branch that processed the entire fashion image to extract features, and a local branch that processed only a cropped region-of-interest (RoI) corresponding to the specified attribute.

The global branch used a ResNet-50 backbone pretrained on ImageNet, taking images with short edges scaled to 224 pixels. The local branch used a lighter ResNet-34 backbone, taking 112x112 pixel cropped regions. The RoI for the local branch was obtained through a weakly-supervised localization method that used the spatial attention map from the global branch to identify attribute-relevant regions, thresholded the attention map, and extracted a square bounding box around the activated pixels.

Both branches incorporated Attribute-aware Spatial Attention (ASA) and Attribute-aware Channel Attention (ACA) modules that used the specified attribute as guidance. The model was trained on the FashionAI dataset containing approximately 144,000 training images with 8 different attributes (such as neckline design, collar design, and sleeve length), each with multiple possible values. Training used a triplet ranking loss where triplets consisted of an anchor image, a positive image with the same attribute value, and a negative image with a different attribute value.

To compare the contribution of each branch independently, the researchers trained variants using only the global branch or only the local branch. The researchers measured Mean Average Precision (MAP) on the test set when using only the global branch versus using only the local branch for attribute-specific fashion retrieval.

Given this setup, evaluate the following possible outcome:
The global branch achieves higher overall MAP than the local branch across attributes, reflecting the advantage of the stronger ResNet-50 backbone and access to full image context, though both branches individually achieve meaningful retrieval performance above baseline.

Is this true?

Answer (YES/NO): YES